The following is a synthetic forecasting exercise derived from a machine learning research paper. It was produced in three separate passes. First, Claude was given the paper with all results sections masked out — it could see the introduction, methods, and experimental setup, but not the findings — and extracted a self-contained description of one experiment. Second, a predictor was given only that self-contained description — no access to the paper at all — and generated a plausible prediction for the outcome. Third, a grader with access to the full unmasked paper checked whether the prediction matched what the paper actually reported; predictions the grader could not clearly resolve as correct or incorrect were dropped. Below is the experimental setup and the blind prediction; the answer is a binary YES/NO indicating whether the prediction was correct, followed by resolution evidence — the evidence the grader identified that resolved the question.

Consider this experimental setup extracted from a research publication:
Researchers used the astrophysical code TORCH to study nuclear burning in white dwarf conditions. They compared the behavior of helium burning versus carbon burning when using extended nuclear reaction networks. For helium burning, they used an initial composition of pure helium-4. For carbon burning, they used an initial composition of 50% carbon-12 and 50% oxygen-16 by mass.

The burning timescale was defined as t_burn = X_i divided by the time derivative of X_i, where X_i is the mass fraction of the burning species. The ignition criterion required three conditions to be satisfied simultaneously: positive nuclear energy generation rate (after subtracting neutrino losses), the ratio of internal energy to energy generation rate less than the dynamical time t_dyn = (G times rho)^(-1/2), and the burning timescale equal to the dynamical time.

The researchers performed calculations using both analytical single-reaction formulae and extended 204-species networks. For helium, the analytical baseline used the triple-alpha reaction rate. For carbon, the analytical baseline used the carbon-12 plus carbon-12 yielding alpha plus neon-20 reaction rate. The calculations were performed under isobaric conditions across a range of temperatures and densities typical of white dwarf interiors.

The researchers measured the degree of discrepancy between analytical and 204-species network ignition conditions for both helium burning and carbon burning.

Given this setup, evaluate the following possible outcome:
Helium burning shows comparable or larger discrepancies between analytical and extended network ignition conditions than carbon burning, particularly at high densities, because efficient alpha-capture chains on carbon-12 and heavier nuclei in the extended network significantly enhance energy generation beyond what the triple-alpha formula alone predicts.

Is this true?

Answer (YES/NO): NO